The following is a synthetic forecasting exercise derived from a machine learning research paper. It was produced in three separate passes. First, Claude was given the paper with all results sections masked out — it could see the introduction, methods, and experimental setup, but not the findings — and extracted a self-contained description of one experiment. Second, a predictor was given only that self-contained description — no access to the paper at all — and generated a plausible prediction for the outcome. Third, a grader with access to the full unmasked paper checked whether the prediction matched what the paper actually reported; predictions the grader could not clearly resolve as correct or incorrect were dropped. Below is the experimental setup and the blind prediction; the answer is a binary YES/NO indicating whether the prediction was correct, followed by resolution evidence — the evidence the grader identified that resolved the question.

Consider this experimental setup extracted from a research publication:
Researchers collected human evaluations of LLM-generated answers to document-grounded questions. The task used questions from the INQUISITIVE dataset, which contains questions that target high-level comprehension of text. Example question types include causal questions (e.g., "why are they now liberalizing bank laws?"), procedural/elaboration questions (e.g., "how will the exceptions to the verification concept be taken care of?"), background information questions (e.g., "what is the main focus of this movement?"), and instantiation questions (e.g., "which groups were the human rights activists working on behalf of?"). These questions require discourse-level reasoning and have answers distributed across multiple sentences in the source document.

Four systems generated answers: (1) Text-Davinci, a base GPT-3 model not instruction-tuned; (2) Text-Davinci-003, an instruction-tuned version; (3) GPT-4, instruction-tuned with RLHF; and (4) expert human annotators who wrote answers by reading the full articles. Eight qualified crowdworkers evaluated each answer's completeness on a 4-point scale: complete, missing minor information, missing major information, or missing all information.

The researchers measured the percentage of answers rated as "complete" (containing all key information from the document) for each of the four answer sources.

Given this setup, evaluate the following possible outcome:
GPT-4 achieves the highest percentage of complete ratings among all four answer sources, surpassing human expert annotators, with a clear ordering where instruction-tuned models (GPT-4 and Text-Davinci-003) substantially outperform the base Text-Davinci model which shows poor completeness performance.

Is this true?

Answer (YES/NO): YES